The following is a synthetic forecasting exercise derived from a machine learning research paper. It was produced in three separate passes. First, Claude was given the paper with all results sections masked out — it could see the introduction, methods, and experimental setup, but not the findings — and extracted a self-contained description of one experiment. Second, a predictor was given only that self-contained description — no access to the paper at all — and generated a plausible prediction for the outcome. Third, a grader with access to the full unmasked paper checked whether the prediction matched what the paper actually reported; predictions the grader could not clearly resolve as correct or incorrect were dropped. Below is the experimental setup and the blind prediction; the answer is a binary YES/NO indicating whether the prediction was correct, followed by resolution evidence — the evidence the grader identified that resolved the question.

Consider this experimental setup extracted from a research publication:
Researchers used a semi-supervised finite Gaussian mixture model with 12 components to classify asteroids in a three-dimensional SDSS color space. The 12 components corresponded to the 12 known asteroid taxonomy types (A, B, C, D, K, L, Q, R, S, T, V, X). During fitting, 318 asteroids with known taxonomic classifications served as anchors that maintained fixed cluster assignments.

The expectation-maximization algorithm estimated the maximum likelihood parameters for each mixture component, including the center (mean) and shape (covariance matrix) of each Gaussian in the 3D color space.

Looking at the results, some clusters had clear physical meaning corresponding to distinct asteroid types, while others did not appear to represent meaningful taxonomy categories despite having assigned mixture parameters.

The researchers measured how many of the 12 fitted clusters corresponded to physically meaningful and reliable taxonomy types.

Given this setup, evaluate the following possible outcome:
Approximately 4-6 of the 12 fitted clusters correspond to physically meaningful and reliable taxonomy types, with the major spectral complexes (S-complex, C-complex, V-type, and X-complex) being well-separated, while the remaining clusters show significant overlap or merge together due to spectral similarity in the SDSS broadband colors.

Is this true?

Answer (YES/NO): NO